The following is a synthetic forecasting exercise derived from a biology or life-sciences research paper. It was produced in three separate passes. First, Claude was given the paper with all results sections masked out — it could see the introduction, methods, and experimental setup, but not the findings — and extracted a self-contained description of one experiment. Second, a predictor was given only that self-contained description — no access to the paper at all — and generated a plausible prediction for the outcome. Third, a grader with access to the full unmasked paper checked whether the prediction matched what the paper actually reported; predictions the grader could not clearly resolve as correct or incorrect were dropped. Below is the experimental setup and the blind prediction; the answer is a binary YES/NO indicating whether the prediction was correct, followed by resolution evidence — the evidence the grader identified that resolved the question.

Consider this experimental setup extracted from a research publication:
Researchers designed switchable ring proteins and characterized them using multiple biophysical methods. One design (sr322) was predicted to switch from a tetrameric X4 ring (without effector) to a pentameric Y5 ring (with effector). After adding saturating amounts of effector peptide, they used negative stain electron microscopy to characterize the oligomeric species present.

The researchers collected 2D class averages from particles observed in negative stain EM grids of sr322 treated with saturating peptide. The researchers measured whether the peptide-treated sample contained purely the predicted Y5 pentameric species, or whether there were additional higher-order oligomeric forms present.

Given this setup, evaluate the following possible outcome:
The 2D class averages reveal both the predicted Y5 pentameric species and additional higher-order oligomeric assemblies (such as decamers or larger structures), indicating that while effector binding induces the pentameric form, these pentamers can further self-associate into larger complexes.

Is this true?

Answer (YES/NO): NO